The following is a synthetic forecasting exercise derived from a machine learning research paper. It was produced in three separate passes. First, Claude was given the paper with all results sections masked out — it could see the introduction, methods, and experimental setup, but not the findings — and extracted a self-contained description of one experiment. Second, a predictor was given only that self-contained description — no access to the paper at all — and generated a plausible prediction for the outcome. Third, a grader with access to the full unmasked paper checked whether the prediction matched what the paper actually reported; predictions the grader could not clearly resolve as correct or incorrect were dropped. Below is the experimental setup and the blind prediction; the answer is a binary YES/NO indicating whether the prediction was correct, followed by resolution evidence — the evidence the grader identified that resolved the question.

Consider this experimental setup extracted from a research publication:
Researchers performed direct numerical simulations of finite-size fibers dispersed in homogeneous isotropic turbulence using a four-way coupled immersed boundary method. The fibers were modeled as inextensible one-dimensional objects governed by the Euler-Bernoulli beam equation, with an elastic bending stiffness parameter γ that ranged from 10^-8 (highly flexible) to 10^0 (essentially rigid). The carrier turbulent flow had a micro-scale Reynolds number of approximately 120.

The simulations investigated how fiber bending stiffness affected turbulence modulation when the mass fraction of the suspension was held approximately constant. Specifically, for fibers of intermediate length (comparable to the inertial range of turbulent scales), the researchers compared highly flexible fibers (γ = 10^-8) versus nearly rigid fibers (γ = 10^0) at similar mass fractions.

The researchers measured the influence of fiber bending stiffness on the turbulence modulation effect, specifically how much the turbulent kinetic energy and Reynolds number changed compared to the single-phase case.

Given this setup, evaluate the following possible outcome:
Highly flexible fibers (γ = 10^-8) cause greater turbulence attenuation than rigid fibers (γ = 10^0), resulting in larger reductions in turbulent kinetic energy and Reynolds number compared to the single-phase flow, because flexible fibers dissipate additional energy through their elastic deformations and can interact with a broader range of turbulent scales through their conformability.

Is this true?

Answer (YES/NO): NO